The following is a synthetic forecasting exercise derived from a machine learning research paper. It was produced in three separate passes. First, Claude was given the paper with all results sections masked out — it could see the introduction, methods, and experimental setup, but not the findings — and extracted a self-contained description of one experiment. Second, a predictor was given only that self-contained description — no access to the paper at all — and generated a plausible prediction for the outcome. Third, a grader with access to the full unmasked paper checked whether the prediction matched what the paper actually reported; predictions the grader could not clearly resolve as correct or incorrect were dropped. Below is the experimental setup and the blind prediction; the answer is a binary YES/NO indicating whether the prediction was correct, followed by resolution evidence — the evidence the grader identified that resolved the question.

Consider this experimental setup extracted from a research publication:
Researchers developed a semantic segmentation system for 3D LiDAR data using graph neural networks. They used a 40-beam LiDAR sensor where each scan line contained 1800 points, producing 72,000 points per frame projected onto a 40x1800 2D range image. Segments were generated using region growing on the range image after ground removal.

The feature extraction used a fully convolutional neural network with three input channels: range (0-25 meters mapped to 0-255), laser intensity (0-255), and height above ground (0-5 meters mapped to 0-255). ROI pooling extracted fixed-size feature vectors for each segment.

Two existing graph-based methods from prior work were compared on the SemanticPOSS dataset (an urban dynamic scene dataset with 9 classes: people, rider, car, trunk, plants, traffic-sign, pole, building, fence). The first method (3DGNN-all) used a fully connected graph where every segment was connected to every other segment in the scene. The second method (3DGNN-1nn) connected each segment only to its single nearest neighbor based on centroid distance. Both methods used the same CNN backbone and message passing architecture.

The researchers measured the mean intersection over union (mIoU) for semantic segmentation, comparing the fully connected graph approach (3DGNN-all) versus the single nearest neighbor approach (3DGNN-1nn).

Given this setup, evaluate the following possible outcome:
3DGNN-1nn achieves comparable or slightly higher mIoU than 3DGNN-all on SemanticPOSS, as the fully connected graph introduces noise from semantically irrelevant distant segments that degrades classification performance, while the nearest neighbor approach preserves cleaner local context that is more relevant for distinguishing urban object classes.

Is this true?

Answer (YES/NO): NO